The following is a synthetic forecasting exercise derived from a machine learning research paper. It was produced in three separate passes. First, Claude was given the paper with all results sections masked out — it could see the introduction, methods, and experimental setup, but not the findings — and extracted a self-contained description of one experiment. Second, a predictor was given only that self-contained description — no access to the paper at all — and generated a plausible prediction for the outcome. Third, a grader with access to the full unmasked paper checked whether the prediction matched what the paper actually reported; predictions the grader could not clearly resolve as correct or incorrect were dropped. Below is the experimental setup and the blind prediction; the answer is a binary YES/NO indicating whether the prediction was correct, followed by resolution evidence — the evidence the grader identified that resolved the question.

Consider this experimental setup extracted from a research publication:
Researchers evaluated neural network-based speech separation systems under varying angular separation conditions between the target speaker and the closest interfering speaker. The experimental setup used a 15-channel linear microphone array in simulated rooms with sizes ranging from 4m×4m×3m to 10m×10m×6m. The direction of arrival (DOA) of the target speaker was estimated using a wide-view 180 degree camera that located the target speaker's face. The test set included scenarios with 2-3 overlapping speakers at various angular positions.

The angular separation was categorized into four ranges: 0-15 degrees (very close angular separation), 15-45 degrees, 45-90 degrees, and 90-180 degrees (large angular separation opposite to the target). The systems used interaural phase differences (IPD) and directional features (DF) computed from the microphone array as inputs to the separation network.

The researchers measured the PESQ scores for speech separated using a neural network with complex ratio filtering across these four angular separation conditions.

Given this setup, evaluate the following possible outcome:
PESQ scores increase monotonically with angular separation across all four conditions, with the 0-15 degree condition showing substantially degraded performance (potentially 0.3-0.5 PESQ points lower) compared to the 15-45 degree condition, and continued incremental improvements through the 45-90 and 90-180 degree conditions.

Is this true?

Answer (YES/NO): NO